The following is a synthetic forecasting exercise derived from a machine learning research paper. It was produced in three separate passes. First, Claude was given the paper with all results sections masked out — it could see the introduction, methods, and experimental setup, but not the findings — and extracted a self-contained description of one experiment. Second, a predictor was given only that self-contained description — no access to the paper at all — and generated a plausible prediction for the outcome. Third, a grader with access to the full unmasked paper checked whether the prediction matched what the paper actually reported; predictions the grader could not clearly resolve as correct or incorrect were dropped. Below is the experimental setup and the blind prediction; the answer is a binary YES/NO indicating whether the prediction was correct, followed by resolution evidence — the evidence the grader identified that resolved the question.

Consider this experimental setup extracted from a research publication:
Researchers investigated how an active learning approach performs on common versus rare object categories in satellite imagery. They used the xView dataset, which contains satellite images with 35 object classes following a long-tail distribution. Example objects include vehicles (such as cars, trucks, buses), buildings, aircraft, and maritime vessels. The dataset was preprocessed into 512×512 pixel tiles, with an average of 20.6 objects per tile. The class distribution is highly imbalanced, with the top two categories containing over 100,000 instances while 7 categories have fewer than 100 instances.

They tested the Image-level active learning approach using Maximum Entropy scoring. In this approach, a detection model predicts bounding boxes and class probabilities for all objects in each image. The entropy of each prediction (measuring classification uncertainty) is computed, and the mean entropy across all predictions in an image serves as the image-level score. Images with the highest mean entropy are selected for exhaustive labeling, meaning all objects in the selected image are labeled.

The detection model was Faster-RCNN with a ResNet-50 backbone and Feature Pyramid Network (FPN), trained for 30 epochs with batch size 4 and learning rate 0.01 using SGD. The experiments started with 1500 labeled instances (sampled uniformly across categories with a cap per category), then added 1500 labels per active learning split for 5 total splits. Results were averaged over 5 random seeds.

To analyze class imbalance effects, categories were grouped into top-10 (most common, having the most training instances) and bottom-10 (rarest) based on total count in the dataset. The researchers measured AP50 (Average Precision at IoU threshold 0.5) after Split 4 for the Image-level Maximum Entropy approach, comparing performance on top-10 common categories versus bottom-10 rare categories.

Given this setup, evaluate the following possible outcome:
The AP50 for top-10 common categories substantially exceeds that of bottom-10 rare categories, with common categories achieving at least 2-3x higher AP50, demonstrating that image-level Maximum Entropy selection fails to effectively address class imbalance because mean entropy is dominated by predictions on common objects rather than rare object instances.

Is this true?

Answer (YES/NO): YES